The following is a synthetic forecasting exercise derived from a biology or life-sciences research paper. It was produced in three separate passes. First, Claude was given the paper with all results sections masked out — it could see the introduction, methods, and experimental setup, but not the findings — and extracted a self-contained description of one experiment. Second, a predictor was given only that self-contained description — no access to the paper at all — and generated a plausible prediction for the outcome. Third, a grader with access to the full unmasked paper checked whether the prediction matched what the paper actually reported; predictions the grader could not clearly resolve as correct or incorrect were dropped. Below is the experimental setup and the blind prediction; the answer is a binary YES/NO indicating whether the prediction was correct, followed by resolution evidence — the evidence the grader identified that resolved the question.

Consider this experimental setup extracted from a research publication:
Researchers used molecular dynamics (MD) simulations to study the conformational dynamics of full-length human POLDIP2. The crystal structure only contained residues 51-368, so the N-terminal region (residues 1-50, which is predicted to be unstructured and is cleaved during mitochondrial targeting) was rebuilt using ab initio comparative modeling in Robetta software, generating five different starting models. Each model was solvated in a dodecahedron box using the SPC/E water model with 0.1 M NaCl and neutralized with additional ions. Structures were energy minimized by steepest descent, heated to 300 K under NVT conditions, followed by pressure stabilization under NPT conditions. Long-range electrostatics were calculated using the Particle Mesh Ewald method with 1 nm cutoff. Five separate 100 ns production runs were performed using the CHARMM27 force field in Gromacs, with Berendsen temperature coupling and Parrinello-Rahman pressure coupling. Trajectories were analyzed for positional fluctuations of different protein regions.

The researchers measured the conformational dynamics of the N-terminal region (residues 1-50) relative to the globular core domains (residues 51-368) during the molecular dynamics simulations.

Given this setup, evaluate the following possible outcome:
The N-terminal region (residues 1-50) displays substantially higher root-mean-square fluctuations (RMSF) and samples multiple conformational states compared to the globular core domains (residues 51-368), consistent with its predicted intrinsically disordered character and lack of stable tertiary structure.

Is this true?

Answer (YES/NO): YES